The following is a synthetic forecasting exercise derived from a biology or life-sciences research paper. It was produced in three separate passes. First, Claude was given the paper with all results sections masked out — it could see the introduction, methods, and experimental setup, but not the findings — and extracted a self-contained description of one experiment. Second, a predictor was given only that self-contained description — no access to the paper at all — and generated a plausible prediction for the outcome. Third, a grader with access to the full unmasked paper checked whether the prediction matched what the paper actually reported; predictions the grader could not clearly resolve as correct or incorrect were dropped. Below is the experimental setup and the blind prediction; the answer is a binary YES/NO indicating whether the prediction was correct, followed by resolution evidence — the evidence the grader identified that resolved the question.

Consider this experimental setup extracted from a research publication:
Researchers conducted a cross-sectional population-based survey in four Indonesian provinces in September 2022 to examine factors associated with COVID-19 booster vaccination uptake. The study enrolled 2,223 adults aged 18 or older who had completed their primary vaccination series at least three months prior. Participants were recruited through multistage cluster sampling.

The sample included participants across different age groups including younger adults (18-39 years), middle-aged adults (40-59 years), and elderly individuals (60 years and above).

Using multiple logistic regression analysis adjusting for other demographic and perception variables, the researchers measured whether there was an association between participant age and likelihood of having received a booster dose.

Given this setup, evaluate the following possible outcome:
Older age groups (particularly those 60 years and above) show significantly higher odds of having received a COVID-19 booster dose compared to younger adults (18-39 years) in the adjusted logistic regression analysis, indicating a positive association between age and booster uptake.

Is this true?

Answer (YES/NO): NO